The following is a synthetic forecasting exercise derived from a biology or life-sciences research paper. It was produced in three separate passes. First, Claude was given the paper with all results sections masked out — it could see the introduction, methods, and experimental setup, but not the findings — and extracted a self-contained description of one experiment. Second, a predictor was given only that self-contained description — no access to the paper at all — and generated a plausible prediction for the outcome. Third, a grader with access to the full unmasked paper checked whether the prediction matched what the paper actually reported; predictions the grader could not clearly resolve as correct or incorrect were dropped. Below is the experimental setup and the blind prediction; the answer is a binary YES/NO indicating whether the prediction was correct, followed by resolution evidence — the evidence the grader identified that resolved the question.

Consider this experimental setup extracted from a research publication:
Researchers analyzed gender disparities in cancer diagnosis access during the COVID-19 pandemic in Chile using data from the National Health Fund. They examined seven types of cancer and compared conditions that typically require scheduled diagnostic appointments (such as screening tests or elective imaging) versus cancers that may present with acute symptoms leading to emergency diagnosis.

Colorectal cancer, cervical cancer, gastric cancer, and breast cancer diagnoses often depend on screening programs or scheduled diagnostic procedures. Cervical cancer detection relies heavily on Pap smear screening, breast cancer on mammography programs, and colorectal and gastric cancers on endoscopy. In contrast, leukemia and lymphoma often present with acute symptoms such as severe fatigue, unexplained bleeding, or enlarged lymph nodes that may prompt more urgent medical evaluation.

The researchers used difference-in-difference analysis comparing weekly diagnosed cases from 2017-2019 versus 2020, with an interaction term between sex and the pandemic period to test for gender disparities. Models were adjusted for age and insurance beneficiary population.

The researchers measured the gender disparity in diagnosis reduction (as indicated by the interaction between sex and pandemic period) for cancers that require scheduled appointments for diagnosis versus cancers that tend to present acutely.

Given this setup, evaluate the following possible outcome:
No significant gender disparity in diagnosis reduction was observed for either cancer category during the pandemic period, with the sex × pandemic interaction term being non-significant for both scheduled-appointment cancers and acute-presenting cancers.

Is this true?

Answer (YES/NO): NO